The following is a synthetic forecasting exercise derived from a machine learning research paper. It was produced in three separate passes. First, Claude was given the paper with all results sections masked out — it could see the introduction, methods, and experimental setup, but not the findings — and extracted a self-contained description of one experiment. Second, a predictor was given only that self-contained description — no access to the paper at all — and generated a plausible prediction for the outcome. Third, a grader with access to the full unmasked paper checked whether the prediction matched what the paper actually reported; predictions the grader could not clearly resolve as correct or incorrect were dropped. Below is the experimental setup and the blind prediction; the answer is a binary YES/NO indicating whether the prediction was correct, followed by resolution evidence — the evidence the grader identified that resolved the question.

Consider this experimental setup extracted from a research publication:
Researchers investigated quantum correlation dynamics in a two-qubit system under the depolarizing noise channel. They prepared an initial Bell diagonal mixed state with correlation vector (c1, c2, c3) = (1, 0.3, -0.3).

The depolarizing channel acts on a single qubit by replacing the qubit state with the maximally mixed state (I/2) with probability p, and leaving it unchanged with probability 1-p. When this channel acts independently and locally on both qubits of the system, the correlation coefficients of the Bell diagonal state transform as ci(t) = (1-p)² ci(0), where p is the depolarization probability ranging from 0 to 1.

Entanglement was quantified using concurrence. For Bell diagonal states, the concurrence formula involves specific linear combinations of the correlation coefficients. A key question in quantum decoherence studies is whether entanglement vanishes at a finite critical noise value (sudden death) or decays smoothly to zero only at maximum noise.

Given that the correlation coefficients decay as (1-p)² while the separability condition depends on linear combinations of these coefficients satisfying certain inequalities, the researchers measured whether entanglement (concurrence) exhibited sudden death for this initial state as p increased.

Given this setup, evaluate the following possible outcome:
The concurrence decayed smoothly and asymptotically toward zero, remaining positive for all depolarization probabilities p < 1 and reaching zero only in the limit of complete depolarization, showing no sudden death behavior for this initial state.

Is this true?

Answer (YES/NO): NO